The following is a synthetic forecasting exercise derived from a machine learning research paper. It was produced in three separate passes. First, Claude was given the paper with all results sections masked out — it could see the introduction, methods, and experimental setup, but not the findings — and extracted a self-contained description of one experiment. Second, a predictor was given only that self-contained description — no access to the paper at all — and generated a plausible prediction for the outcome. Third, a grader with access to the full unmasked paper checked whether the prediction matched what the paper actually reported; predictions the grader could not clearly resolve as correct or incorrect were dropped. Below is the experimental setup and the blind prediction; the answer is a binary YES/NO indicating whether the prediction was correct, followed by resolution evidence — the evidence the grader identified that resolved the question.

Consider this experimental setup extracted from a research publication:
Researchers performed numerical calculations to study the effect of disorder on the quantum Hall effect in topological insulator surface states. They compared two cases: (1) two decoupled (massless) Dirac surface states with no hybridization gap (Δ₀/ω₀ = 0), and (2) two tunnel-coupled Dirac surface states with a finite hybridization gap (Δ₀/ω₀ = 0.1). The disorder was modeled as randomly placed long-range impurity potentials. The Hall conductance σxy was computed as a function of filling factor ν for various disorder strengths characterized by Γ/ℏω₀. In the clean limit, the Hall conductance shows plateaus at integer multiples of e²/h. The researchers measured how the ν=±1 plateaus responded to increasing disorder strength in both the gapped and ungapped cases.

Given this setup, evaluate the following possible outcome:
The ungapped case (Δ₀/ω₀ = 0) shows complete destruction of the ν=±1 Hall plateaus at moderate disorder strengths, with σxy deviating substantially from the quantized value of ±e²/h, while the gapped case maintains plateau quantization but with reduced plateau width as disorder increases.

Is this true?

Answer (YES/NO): NO